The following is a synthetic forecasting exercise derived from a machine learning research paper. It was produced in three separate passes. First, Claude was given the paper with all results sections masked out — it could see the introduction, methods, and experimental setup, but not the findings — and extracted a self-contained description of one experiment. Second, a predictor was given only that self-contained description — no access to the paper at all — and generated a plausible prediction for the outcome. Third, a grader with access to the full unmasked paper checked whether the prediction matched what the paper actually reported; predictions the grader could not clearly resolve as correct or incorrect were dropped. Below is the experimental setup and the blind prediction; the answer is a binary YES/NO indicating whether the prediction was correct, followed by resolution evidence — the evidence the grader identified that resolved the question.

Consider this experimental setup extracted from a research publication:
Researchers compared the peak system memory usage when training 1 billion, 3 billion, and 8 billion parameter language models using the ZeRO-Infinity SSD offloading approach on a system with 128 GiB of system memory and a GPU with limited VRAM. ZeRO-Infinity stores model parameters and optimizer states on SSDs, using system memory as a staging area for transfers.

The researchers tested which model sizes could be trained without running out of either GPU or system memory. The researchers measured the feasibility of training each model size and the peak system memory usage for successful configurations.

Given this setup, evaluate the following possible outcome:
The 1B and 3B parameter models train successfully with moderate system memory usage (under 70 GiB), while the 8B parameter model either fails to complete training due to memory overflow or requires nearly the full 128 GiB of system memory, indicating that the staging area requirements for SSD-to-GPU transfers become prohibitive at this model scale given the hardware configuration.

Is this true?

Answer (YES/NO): NO